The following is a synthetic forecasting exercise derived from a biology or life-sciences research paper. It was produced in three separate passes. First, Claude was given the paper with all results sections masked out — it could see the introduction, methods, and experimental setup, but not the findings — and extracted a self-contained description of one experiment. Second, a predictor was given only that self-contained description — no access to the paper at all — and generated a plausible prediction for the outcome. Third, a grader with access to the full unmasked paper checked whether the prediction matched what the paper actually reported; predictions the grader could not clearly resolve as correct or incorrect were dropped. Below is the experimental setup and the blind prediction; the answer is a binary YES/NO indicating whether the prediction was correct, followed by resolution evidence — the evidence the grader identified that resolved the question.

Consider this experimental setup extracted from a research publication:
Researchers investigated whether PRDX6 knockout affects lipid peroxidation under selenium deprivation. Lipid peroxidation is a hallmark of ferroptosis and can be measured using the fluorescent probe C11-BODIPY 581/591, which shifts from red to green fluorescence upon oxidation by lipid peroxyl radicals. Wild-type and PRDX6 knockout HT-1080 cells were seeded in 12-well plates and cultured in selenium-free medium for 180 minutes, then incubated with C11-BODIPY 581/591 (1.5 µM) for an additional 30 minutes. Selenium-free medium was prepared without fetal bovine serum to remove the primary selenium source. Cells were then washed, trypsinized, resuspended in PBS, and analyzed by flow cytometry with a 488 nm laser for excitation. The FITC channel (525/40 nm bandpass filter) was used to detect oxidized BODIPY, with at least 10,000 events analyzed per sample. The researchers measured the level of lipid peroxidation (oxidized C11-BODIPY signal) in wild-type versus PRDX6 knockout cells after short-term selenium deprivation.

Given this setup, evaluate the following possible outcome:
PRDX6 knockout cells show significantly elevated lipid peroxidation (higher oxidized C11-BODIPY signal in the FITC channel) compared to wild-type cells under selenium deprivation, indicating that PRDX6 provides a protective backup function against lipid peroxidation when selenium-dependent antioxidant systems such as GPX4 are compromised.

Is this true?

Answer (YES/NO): NO